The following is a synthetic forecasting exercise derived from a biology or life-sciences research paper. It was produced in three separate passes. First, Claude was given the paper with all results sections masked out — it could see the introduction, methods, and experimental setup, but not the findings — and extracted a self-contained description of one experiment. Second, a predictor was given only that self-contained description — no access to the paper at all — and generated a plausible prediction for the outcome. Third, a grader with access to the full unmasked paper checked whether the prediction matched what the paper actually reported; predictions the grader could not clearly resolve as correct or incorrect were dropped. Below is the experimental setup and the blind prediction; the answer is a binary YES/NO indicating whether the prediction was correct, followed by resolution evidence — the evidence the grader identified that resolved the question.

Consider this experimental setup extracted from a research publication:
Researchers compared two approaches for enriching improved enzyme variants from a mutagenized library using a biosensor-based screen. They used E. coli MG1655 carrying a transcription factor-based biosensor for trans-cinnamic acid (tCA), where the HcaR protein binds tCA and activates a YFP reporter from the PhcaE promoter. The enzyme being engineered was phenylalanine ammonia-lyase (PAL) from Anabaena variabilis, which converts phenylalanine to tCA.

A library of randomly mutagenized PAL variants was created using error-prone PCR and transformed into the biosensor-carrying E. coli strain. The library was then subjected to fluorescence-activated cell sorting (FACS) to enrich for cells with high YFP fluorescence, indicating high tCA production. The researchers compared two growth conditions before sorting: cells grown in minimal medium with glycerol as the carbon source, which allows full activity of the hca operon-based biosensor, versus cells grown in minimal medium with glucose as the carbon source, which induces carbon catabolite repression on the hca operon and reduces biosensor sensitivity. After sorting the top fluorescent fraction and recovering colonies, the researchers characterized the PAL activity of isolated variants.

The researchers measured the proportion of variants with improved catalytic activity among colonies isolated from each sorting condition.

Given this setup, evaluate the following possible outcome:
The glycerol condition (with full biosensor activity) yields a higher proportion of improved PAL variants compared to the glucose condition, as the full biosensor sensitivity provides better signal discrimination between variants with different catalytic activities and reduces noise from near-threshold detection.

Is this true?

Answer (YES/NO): NO